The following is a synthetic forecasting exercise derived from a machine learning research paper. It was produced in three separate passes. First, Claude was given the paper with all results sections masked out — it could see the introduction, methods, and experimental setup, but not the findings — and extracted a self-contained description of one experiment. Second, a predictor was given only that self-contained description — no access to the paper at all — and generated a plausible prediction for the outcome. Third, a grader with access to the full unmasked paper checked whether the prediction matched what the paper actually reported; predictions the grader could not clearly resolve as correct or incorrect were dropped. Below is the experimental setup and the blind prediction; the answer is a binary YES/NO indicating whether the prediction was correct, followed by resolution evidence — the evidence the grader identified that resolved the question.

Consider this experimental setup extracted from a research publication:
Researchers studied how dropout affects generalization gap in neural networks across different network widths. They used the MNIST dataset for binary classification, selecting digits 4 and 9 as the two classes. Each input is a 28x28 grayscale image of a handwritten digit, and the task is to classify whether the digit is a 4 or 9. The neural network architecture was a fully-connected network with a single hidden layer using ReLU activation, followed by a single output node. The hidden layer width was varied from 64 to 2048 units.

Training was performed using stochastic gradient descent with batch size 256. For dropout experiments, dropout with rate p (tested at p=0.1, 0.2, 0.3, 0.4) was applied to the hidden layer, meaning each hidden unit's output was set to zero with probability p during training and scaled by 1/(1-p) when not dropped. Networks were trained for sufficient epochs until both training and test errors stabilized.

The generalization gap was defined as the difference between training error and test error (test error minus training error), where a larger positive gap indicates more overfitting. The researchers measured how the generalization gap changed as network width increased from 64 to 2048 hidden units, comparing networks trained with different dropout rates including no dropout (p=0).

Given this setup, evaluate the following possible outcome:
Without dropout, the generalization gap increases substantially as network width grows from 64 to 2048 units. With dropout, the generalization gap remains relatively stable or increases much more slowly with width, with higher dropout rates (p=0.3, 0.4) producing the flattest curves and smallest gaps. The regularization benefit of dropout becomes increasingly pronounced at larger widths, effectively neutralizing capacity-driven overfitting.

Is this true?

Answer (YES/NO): NO